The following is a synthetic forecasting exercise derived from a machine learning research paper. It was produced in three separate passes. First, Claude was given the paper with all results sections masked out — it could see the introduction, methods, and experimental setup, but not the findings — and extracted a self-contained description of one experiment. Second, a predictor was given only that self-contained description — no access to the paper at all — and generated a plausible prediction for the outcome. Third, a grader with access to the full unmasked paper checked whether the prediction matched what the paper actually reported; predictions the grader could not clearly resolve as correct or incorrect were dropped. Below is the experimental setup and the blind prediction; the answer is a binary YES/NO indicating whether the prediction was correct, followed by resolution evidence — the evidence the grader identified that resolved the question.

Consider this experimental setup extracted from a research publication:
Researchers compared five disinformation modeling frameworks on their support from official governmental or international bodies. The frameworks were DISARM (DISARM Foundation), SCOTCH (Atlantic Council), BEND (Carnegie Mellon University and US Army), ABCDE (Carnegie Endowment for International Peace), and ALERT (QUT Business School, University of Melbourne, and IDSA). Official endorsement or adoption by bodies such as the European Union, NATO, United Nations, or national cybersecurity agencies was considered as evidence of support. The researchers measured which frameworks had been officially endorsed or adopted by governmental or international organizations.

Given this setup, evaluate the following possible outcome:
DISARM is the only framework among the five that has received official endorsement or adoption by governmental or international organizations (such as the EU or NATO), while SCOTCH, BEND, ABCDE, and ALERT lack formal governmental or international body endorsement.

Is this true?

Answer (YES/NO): NO